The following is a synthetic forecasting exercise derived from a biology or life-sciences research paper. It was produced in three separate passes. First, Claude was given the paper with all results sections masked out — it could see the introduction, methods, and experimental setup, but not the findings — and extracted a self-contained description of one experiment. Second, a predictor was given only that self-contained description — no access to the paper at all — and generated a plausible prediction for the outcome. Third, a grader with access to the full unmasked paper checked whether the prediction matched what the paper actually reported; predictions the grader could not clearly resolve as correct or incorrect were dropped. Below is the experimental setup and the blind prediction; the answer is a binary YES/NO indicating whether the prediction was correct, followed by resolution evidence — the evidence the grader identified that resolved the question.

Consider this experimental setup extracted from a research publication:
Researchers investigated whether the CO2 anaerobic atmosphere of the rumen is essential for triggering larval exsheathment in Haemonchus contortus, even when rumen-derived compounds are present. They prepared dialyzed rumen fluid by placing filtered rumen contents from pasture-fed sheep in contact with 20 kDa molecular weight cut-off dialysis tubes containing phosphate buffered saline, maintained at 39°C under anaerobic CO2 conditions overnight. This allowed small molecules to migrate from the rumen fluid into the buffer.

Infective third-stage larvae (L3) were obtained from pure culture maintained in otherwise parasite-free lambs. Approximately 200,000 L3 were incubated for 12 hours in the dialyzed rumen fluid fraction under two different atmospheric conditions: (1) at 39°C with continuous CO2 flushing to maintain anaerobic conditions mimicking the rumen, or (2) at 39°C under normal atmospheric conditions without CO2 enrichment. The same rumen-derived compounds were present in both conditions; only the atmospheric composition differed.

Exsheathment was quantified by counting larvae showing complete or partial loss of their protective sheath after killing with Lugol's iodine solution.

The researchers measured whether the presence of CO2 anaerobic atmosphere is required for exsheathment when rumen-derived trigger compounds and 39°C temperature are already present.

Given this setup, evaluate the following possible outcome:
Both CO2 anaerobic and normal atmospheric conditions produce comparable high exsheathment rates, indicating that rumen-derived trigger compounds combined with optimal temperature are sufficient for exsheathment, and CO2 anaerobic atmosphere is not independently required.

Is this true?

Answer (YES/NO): NO